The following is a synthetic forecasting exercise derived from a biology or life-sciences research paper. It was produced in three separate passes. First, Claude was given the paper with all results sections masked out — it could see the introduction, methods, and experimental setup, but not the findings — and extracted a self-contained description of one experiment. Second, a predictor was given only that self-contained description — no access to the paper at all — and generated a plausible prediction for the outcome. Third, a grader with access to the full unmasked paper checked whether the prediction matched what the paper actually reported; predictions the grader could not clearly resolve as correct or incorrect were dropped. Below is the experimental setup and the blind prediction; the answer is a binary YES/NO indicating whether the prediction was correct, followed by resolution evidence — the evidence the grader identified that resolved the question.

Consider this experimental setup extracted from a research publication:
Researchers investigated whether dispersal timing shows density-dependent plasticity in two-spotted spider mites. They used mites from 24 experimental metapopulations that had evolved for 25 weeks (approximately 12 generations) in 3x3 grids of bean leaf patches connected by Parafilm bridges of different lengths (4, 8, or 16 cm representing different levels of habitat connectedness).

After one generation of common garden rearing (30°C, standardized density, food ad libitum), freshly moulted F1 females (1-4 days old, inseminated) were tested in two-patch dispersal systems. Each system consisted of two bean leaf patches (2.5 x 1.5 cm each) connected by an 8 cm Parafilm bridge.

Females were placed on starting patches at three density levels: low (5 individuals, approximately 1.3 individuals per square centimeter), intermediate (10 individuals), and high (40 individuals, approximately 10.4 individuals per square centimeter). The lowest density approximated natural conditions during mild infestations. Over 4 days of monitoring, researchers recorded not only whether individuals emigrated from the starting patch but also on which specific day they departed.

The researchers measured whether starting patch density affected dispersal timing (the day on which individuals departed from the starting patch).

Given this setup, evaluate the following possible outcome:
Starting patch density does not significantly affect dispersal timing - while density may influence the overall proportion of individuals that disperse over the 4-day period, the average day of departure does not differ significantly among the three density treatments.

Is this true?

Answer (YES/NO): YES